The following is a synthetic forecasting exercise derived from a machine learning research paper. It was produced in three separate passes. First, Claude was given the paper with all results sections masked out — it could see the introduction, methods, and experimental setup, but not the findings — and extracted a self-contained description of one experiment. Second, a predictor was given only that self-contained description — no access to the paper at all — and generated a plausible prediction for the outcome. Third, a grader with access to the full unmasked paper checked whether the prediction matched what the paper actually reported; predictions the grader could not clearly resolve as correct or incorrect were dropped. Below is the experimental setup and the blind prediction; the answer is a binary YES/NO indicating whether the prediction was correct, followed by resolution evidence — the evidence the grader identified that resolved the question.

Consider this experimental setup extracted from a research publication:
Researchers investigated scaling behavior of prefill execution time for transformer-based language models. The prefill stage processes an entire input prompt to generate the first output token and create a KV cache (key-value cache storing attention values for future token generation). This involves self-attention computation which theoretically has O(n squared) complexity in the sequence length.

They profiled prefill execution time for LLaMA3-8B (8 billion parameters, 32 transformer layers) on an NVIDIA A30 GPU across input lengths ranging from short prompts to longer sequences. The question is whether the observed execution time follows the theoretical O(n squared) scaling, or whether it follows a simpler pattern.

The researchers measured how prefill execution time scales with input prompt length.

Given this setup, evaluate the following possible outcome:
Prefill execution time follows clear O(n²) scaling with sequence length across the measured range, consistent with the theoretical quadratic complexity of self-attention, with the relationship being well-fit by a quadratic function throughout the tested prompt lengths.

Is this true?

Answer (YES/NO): NO